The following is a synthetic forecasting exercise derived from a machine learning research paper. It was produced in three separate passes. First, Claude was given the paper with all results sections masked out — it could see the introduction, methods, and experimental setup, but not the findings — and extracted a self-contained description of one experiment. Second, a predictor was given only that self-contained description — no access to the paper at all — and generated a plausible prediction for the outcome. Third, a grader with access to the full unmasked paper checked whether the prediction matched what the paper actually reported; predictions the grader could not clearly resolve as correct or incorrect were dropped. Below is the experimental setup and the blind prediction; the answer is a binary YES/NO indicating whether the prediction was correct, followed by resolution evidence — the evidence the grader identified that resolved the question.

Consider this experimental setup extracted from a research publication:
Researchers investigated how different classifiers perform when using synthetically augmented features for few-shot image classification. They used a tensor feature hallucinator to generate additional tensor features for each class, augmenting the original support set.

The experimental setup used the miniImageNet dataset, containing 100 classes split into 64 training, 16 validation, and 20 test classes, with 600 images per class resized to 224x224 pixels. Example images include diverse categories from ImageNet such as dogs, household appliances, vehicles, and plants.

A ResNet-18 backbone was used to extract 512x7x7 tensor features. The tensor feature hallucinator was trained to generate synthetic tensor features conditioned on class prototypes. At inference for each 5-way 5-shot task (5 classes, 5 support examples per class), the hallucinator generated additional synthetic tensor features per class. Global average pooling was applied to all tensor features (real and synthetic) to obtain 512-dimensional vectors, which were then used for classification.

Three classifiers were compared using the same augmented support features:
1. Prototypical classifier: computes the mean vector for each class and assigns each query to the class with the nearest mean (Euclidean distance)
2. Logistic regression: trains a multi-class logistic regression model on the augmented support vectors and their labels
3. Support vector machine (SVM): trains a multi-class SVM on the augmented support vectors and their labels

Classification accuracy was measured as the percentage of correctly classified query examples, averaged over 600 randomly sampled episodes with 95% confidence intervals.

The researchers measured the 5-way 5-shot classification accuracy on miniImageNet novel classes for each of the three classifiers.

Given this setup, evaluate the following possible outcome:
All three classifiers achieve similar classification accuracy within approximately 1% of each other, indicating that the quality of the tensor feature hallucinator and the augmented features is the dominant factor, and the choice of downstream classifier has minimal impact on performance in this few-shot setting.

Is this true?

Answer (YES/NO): YES